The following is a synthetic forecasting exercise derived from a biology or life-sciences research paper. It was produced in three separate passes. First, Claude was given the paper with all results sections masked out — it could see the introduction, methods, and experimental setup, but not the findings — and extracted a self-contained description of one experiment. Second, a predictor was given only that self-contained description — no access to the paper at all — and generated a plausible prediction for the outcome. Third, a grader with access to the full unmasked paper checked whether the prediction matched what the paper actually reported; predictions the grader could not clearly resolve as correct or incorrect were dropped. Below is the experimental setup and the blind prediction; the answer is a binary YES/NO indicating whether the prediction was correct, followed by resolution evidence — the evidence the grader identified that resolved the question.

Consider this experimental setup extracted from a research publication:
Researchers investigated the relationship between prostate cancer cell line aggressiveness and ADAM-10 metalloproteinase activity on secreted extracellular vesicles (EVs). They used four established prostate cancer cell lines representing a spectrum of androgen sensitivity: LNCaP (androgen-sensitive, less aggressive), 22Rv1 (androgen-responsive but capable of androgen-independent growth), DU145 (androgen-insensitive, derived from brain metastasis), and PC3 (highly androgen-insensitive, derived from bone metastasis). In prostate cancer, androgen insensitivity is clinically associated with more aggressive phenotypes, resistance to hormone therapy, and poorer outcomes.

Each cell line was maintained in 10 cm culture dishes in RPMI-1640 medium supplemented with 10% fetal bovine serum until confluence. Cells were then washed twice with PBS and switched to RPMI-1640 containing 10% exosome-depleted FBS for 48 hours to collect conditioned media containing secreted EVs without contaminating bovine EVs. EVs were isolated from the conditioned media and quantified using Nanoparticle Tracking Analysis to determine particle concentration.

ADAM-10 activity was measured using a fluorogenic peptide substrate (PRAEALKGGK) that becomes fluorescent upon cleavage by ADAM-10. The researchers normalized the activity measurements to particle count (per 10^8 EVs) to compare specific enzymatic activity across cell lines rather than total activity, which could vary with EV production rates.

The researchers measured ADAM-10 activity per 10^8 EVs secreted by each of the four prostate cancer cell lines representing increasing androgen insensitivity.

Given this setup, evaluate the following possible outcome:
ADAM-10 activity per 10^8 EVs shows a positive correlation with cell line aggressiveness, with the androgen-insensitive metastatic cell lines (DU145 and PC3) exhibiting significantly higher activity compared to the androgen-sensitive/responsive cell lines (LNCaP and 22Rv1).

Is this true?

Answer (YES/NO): NO